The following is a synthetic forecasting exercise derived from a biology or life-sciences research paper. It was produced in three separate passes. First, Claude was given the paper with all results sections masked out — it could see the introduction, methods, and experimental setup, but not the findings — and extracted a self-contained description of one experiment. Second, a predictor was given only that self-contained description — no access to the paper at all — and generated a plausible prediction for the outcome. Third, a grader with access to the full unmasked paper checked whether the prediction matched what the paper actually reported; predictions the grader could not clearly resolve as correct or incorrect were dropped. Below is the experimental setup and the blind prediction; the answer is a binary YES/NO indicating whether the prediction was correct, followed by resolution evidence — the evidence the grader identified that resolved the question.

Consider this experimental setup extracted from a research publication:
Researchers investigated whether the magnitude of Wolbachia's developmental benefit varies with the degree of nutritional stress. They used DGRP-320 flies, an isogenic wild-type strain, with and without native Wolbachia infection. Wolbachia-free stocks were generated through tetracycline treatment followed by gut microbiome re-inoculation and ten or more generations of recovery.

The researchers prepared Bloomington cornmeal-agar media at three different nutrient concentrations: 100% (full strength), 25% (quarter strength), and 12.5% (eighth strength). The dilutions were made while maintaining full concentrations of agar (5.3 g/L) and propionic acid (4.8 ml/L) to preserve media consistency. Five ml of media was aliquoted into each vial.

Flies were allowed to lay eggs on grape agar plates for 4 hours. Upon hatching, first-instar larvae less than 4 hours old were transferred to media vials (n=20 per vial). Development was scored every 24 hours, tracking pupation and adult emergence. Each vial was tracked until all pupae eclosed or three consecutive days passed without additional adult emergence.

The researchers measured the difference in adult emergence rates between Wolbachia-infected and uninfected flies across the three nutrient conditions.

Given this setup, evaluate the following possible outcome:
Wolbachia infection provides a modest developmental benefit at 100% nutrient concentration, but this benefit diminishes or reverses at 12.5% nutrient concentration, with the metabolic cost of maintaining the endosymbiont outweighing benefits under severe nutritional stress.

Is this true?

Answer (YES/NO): NO